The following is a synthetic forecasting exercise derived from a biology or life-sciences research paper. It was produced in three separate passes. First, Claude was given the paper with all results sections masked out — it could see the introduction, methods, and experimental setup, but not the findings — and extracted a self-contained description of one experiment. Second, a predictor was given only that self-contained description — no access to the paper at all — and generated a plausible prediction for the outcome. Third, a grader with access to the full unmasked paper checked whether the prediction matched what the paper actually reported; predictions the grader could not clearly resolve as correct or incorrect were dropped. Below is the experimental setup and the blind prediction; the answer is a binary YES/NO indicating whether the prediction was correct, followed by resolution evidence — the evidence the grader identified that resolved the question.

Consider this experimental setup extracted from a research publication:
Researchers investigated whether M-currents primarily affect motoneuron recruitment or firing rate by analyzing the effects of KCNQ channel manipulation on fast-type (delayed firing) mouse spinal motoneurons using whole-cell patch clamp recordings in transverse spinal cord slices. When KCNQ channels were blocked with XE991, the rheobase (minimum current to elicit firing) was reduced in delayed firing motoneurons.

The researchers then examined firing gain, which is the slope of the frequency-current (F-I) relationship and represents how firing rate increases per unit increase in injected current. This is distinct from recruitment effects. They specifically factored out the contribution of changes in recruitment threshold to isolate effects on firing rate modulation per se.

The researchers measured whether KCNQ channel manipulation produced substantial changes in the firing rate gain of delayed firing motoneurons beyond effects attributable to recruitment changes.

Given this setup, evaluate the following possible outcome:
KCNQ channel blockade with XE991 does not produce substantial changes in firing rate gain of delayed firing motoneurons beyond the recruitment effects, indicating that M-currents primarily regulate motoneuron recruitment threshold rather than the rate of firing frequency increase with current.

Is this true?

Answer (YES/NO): YES